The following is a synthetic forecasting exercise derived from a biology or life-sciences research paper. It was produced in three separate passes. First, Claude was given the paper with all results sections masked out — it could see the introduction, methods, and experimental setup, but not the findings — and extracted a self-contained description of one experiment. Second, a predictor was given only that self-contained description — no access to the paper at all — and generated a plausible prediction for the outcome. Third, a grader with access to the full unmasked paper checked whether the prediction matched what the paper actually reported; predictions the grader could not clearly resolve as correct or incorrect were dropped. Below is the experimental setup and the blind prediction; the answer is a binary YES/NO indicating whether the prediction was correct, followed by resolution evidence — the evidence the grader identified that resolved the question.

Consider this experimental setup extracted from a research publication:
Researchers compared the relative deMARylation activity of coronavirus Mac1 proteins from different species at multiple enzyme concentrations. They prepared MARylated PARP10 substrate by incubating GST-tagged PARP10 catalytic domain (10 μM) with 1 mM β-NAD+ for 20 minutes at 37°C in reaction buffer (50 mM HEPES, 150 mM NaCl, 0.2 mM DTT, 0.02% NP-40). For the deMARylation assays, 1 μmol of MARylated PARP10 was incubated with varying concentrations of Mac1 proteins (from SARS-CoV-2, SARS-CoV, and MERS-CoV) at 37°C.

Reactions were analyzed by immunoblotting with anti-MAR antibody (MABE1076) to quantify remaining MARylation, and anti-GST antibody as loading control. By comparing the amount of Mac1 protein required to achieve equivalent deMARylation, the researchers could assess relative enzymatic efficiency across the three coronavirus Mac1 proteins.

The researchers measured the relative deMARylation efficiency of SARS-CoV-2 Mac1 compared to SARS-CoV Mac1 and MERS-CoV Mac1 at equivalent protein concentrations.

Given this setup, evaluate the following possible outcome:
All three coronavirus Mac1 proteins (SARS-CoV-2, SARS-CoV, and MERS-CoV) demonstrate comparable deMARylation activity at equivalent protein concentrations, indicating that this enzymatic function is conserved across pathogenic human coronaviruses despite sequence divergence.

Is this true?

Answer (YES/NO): YES